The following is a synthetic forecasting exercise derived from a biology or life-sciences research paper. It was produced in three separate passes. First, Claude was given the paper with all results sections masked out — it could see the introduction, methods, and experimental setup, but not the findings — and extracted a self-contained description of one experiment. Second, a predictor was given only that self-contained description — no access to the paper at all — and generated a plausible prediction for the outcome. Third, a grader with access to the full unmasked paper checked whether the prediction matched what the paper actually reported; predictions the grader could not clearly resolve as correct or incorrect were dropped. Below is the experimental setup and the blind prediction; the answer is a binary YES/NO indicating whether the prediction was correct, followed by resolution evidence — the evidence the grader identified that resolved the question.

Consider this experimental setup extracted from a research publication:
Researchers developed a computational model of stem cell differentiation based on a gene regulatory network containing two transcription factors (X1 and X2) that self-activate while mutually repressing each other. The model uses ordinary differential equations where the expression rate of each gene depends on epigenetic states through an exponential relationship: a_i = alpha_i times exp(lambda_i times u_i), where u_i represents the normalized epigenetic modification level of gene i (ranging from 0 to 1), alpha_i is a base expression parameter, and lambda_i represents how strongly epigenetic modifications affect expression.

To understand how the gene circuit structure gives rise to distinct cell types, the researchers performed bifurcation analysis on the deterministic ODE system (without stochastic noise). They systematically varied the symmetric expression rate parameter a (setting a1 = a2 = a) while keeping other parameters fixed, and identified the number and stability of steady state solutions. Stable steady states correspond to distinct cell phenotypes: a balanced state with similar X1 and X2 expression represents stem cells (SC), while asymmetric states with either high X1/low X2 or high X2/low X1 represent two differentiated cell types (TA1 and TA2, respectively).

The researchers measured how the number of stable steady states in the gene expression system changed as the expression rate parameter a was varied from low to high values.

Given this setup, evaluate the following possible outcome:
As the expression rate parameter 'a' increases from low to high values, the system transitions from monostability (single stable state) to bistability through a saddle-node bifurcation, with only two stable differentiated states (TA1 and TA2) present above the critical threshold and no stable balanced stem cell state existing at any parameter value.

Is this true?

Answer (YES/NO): NO